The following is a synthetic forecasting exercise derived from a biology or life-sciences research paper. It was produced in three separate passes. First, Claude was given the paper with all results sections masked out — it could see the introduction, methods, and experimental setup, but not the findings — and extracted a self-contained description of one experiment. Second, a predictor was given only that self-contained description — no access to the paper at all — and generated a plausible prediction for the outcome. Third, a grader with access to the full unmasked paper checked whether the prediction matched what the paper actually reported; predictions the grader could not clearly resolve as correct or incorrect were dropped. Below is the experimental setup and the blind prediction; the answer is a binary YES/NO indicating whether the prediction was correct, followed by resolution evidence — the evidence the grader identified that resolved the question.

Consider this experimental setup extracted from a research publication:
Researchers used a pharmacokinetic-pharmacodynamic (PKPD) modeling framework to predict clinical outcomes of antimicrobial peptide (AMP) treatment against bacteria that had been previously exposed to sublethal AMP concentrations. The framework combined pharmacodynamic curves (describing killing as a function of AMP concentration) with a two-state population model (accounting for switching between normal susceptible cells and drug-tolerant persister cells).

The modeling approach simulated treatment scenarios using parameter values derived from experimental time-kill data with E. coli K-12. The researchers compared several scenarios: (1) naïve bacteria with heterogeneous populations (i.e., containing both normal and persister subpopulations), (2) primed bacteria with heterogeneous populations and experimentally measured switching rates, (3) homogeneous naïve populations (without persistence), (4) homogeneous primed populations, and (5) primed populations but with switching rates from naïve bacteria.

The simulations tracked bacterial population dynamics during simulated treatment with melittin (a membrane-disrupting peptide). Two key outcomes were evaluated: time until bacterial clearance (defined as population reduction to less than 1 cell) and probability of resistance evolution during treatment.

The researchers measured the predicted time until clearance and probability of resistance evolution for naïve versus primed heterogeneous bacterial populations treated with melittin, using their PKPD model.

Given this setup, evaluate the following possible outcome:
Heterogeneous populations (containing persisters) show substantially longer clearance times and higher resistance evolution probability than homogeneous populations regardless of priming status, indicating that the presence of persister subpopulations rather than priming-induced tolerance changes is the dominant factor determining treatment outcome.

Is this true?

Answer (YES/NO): NO